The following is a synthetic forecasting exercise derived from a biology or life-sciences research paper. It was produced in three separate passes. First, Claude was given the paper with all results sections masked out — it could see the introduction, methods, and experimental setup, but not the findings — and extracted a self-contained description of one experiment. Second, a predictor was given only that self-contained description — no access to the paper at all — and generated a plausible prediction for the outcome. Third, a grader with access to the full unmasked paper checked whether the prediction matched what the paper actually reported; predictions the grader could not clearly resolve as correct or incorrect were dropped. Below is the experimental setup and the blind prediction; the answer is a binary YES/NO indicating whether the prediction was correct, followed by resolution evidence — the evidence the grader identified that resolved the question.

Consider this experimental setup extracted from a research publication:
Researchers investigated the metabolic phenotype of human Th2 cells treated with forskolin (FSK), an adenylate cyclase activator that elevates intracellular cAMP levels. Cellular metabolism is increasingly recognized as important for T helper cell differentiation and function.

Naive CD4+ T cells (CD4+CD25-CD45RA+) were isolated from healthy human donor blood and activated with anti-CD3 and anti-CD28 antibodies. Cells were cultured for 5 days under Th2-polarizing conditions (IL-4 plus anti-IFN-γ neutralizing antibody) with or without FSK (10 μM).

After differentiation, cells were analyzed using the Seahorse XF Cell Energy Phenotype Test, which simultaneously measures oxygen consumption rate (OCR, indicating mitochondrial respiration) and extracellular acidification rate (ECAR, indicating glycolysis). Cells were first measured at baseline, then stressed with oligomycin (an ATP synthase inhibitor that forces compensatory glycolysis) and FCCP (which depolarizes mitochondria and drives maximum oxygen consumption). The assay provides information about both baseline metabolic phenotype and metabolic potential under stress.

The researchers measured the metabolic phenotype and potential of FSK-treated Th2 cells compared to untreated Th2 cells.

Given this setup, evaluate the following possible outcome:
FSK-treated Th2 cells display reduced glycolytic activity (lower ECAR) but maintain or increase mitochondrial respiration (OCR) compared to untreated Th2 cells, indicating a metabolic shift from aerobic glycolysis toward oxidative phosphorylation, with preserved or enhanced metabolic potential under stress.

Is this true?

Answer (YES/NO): NO